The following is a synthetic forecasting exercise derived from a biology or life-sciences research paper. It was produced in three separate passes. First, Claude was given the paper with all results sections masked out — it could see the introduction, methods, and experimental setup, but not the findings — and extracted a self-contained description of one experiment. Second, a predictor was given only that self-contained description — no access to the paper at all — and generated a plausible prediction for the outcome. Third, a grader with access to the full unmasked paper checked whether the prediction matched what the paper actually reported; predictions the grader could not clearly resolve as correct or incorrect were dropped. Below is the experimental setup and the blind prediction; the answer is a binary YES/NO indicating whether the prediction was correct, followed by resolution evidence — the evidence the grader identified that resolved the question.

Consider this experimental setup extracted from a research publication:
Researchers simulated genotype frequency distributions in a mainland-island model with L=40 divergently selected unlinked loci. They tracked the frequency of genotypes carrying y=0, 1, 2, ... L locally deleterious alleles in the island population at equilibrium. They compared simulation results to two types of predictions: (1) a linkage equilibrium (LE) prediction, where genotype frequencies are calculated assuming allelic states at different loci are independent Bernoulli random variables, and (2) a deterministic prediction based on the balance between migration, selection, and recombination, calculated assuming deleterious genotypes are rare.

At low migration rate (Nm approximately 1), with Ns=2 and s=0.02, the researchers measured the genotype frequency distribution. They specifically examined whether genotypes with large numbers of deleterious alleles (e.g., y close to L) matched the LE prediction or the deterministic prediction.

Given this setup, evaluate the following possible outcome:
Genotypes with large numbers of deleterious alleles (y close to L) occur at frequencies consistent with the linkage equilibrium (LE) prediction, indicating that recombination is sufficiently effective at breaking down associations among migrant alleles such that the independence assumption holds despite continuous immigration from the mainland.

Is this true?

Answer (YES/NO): NO